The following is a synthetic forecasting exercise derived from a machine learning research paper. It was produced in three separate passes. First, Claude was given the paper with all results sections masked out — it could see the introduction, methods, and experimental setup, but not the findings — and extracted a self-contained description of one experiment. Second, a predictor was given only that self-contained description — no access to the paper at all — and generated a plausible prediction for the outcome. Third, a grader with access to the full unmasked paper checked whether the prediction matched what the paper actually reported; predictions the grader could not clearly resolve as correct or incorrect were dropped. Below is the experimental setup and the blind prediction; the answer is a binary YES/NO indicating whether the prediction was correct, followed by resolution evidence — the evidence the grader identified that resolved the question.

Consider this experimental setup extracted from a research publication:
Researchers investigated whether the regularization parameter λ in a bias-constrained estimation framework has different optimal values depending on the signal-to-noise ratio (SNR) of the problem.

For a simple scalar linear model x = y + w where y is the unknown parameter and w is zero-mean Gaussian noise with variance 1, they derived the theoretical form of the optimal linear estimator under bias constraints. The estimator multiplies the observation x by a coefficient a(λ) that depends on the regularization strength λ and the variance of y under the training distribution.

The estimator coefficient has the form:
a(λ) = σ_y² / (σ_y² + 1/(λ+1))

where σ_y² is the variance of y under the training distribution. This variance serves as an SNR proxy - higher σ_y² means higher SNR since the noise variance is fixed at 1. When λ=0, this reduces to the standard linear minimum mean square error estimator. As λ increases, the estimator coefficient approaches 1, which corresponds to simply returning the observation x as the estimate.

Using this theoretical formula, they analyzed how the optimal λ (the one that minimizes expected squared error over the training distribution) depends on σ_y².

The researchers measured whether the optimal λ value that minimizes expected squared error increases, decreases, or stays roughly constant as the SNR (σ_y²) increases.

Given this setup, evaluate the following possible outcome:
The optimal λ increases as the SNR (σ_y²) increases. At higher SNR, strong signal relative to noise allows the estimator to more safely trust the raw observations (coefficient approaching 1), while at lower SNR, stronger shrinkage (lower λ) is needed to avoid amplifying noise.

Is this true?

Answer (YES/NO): YES